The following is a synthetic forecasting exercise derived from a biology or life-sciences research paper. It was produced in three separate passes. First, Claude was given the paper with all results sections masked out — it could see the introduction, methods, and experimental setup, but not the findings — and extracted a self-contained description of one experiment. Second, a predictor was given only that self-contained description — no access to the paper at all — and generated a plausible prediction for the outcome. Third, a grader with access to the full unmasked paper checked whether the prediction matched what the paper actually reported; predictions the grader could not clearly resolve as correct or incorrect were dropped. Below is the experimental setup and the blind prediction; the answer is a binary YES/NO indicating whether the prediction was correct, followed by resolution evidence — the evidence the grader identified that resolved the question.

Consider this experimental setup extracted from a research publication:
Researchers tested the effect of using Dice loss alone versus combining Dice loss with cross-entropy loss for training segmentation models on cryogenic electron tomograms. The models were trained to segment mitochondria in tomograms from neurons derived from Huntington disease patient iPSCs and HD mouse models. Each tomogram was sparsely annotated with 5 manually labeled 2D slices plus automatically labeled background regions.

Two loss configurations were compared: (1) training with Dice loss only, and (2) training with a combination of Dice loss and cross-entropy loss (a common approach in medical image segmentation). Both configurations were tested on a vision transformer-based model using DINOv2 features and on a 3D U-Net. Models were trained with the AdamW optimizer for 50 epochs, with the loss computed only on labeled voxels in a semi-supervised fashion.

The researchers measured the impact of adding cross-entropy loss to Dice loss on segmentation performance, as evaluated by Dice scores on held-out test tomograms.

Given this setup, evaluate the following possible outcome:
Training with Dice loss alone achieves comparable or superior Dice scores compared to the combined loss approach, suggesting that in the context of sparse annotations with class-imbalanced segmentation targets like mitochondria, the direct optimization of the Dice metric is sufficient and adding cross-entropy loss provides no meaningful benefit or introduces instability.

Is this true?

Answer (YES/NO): YES